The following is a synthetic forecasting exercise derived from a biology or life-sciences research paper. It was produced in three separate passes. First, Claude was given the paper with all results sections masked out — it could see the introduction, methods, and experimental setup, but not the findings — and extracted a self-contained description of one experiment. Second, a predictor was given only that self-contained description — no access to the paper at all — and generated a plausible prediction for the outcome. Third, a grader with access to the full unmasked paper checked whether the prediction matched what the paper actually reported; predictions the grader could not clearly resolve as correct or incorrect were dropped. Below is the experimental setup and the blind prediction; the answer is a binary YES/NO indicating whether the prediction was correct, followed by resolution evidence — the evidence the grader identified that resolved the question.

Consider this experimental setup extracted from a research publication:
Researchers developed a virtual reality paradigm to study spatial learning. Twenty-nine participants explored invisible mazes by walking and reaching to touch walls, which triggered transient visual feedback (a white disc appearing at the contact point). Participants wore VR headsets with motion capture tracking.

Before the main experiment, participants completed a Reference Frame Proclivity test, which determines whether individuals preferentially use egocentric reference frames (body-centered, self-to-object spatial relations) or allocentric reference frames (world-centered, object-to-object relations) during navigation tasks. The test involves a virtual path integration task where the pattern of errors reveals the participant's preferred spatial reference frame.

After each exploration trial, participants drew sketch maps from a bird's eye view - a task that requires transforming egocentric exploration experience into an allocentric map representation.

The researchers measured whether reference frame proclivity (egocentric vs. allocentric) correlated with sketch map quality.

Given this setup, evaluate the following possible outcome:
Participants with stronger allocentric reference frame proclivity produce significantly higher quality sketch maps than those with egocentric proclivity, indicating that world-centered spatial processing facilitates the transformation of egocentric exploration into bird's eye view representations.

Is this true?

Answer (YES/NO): NO